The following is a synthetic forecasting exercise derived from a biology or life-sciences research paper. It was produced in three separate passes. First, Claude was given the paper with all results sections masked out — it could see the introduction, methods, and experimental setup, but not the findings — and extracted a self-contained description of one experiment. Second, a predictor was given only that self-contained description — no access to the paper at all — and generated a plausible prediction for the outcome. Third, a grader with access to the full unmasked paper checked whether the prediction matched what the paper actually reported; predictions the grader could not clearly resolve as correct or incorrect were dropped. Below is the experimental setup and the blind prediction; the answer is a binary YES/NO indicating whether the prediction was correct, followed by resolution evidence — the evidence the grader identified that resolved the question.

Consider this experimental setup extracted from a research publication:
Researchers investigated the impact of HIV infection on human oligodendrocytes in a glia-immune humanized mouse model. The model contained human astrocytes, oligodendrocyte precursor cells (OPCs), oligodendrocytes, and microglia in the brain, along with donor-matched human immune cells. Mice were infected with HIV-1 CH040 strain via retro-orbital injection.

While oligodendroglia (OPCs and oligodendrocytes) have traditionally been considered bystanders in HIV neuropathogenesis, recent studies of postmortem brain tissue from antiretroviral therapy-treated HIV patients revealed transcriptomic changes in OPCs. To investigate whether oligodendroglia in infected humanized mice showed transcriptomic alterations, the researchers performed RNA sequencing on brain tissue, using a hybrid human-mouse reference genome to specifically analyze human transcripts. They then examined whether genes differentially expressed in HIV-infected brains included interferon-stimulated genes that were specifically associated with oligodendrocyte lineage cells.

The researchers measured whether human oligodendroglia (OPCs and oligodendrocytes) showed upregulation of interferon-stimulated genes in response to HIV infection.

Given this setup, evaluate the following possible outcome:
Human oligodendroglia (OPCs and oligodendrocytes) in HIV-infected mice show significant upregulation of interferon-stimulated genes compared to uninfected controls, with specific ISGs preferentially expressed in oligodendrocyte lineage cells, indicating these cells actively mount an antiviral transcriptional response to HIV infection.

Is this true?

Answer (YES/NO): YES